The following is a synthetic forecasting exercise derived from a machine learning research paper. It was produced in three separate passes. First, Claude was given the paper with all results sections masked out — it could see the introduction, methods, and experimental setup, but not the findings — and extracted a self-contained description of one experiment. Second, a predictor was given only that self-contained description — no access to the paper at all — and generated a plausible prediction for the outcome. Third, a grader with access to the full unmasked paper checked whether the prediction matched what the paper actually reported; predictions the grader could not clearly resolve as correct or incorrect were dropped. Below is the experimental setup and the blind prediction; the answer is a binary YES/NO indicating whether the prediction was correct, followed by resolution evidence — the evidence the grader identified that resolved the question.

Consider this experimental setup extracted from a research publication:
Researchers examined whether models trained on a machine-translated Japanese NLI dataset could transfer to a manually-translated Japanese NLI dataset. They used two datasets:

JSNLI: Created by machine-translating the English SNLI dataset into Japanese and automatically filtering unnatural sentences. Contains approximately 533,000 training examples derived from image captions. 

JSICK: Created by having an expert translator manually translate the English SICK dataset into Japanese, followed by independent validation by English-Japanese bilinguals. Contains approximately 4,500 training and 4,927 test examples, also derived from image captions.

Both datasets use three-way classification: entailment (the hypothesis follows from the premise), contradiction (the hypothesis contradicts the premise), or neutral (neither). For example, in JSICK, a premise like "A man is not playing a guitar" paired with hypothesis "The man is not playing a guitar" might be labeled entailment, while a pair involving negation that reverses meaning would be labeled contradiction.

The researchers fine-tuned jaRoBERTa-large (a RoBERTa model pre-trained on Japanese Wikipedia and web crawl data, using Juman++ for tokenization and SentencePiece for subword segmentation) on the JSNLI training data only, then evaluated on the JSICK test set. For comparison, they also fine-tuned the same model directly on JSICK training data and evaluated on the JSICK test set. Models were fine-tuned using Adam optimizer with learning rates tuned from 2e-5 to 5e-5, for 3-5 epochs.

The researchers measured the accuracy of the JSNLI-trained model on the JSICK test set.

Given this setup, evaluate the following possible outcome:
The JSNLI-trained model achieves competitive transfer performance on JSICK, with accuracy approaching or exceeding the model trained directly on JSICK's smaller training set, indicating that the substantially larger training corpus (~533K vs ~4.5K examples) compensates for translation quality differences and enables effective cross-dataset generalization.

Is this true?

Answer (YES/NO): NO